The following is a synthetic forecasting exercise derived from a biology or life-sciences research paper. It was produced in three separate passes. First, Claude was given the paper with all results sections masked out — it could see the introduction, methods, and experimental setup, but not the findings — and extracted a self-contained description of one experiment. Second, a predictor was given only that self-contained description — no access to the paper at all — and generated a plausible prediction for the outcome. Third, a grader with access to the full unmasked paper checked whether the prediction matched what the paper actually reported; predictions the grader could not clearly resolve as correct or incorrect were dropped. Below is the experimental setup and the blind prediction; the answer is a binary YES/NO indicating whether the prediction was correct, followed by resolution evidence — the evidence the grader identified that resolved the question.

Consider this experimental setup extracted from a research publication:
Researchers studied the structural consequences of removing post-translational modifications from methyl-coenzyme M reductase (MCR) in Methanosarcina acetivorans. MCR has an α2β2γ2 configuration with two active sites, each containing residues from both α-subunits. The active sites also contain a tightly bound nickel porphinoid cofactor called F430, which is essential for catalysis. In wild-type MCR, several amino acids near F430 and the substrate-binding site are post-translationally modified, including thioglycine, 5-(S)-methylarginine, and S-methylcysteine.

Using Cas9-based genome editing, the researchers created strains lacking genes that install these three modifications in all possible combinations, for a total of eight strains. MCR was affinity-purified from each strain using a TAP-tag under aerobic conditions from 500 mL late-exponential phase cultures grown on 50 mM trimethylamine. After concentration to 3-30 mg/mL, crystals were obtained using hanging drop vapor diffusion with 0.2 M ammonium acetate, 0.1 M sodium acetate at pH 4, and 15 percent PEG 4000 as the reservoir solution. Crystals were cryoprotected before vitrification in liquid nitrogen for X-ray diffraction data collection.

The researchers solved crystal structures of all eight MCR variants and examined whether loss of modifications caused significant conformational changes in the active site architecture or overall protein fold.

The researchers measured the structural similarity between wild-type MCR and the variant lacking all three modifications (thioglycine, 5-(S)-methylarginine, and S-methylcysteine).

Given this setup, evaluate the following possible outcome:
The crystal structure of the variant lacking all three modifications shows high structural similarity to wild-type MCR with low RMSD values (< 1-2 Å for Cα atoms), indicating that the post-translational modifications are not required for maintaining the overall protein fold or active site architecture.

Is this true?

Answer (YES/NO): YES